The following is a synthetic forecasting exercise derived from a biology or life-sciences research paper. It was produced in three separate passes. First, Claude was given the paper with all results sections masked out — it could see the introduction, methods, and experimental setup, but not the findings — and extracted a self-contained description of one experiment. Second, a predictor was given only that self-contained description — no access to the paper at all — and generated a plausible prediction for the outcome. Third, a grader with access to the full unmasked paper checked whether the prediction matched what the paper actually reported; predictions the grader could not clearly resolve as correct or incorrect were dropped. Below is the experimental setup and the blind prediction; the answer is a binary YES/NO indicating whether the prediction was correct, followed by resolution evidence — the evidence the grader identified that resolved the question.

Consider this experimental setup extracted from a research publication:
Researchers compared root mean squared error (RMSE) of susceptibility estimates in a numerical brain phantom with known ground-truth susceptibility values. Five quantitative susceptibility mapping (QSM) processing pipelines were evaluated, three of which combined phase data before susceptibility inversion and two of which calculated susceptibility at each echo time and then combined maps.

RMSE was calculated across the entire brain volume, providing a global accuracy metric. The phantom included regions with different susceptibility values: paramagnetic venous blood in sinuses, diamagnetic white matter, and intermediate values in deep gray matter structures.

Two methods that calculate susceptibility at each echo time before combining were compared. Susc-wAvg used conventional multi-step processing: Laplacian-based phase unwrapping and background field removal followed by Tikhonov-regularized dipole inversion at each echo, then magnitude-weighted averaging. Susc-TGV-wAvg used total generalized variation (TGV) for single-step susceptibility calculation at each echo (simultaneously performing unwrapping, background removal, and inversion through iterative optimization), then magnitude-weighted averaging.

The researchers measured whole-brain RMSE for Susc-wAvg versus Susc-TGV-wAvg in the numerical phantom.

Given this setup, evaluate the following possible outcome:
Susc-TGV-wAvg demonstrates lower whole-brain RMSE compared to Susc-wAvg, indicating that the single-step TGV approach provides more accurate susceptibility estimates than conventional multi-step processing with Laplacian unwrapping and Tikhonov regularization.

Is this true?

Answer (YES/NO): YES